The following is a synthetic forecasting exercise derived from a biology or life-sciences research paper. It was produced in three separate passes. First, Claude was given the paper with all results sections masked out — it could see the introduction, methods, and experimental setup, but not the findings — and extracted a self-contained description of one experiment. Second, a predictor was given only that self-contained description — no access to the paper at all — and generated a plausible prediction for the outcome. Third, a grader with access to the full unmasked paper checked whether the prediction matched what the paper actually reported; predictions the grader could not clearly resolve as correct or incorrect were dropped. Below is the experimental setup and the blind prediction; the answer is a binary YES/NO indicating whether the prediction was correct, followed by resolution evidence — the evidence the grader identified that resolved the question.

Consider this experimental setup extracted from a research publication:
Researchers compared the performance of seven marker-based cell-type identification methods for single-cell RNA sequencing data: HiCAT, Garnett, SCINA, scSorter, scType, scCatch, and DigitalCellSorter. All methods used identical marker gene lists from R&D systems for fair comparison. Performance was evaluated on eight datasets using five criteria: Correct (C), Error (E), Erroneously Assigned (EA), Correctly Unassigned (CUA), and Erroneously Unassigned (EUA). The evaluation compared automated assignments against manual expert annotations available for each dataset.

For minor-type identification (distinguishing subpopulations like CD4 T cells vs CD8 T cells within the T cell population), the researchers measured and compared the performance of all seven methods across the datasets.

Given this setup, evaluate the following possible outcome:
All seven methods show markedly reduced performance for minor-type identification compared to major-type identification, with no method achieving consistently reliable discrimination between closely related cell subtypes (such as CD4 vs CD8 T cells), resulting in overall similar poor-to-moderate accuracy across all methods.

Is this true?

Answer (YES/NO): NO